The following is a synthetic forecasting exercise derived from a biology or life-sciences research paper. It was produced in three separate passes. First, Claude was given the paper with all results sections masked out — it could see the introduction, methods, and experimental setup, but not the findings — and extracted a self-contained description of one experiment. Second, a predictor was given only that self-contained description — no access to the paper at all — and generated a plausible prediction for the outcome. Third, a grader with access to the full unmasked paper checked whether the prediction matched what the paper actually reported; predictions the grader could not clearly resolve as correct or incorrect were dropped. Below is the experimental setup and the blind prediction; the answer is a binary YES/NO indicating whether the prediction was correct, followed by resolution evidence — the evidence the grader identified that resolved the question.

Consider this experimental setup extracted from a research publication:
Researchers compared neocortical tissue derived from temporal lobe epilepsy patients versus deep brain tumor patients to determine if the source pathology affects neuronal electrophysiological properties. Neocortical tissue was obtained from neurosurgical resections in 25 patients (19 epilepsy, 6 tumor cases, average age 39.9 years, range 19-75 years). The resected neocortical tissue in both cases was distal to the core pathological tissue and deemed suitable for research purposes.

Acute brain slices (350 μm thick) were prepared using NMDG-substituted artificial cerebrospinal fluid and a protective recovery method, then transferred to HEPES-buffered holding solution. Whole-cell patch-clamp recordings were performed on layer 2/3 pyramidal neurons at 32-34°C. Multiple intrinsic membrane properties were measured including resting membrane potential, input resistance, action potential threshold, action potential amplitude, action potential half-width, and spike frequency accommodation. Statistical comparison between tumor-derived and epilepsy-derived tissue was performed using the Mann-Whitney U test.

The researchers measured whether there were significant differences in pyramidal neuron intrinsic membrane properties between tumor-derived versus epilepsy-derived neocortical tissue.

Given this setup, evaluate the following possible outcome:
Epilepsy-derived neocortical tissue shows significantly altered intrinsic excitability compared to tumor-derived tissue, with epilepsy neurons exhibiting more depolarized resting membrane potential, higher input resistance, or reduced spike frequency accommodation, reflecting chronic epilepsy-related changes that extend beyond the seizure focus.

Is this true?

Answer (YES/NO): NO